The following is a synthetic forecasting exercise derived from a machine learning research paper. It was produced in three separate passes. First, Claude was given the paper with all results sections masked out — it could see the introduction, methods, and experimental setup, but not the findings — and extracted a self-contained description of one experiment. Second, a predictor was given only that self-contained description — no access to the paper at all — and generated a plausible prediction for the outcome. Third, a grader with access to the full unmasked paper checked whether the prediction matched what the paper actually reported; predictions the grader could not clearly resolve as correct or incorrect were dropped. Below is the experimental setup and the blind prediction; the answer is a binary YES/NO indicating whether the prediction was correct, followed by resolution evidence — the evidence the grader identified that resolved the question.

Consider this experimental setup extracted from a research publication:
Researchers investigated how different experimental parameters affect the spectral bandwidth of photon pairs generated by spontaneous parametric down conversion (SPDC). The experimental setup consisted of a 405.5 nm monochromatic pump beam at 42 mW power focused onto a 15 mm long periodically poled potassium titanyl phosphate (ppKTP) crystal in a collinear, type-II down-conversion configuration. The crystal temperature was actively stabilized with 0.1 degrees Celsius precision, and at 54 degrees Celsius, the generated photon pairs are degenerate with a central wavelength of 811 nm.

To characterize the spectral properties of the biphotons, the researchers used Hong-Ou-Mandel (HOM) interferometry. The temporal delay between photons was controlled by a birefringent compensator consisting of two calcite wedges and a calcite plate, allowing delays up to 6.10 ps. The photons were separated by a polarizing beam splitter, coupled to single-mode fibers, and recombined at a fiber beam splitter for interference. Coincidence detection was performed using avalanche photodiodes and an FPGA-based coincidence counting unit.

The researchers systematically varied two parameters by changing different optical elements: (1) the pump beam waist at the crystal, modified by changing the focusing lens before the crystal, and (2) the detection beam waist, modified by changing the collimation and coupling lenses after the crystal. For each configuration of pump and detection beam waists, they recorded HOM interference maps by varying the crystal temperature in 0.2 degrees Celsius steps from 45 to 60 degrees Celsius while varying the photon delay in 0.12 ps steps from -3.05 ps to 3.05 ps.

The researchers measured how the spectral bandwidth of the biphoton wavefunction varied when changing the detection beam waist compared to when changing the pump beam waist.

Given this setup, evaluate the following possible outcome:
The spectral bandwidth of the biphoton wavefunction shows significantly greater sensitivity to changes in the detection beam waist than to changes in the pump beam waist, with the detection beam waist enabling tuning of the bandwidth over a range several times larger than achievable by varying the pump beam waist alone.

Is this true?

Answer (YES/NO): YES